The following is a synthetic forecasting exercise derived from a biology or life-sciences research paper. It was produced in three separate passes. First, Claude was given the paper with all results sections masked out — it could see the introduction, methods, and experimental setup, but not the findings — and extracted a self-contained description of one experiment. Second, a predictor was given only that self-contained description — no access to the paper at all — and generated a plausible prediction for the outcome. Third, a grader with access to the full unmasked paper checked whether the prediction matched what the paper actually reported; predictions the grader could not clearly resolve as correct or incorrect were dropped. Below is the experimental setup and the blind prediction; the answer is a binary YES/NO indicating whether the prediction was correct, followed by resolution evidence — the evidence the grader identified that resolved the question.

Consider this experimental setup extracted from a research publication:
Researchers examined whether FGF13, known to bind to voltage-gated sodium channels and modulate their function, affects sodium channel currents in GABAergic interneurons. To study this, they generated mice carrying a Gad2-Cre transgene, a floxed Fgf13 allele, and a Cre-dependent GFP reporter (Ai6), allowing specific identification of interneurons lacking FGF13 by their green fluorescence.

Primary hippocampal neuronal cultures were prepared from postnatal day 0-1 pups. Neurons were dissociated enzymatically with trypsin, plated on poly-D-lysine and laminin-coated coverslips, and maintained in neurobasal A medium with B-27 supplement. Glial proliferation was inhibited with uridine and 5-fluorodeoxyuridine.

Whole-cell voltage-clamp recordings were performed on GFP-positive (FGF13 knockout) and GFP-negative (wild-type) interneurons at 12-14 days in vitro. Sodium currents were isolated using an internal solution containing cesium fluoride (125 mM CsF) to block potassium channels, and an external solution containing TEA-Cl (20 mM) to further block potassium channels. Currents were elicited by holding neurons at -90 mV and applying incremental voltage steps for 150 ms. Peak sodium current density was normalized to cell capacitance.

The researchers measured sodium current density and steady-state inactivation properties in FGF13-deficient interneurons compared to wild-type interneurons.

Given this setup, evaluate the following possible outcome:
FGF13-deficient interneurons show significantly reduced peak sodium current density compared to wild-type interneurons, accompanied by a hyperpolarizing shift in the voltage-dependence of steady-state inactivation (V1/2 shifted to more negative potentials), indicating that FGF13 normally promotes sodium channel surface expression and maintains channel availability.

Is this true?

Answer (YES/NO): NO